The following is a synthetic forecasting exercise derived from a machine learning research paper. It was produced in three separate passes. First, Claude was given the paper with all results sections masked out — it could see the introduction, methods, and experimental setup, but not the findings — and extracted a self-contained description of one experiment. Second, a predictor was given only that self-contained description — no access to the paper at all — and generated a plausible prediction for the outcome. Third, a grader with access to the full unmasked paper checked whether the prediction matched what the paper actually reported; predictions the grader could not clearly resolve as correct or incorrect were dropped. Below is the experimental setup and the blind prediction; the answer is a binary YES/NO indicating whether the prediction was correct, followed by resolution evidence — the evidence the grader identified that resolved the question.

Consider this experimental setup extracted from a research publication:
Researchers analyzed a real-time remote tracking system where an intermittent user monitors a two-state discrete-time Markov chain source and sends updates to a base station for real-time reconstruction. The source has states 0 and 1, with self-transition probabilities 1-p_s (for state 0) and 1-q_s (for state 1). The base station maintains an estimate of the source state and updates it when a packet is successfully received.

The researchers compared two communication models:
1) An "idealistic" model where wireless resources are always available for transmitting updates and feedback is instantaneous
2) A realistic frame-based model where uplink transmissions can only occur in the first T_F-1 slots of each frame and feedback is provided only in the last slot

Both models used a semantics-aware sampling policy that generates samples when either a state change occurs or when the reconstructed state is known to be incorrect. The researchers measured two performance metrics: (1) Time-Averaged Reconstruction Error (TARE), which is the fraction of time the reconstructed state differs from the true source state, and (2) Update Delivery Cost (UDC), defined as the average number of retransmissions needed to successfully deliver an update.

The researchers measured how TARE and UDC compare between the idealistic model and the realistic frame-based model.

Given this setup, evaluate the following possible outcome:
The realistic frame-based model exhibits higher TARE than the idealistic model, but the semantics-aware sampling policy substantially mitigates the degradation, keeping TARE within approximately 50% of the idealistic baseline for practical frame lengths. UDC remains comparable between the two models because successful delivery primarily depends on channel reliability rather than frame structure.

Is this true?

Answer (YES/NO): NO